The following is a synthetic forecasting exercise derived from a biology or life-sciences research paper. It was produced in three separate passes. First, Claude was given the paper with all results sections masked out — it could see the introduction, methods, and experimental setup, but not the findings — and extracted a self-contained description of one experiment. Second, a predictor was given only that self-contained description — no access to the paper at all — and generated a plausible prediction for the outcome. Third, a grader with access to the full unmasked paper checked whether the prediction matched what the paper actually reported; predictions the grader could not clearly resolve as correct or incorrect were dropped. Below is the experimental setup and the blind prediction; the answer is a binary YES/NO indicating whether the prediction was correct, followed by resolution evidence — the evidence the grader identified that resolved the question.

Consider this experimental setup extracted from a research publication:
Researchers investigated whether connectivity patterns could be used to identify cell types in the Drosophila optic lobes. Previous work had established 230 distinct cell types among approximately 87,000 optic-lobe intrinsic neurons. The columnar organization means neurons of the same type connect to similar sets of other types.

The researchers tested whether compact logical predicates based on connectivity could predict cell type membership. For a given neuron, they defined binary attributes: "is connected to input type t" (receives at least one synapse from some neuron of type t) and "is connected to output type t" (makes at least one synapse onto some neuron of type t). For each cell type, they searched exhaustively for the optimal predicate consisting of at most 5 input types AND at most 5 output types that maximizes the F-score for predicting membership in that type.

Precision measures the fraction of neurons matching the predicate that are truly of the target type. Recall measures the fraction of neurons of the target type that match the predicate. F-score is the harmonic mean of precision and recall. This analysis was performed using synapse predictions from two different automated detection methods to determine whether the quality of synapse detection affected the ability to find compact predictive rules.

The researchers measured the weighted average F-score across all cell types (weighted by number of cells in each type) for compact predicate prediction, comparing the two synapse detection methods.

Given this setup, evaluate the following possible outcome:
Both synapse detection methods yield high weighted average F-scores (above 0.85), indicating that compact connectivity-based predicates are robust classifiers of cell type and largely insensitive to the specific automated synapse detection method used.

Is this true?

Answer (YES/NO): YES